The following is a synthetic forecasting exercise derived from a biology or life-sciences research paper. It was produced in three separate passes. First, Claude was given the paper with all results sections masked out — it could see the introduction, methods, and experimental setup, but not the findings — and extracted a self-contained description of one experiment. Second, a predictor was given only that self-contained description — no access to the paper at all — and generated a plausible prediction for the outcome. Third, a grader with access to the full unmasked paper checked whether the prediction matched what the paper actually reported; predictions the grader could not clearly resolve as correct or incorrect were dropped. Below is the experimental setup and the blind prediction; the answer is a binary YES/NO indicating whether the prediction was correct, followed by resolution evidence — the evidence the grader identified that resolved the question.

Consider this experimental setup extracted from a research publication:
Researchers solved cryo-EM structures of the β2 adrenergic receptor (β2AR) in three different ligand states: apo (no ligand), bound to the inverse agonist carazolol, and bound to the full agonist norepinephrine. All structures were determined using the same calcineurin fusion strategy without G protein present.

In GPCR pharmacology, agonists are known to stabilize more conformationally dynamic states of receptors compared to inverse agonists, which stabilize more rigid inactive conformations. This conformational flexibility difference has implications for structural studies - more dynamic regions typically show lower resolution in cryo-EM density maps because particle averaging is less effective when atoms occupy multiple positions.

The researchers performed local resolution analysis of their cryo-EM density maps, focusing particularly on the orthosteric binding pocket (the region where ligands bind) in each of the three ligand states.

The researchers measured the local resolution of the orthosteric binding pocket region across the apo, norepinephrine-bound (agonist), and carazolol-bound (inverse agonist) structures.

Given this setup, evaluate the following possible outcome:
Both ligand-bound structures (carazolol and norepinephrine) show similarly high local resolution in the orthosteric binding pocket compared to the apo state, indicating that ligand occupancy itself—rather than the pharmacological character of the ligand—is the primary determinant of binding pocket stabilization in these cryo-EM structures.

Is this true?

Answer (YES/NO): YES